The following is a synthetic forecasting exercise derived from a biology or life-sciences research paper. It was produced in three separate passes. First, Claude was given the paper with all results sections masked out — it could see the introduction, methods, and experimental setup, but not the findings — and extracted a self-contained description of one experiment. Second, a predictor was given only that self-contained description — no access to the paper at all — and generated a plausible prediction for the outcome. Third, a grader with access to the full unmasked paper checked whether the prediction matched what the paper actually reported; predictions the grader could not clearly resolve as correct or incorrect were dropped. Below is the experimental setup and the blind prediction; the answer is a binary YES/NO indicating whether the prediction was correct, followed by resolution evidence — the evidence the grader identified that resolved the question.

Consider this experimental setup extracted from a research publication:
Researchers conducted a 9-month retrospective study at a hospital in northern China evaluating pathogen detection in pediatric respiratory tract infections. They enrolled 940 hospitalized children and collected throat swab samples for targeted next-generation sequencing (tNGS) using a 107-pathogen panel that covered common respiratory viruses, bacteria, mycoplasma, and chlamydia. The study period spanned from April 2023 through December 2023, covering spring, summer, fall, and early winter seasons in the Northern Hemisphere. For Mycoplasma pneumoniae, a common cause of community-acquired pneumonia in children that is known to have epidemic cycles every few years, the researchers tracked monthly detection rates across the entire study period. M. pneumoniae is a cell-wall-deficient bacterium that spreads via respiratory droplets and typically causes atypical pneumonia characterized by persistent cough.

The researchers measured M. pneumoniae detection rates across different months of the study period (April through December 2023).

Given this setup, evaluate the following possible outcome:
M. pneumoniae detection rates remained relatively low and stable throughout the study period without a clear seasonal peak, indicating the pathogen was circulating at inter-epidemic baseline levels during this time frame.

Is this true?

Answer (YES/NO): NO